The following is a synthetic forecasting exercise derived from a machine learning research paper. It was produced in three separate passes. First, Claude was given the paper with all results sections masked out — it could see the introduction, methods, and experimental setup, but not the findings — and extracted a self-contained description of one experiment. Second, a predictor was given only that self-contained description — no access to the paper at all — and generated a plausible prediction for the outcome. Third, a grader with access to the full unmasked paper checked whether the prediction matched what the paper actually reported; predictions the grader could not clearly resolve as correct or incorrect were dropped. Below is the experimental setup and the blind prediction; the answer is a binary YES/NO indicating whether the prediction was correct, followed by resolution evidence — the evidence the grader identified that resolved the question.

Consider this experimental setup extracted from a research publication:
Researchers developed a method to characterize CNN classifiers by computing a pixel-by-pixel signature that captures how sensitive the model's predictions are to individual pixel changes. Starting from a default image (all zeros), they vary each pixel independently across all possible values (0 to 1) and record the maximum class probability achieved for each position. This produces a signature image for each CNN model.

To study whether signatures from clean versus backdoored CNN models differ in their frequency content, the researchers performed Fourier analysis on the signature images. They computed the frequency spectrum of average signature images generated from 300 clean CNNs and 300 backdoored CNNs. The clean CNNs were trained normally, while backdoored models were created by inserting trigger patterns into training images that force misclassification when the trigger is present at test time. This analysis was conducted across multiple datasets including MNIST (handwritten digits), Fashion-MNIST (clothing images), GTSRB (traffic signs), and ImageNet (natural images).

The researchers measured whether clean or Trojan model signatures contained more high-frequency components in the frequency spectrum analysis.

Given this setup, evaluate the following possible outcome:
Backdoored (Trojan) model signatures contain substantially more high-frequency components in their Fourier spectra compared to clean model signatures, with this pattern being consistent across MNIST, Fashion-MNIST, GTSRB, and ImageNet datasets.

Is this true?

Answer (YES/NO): YES